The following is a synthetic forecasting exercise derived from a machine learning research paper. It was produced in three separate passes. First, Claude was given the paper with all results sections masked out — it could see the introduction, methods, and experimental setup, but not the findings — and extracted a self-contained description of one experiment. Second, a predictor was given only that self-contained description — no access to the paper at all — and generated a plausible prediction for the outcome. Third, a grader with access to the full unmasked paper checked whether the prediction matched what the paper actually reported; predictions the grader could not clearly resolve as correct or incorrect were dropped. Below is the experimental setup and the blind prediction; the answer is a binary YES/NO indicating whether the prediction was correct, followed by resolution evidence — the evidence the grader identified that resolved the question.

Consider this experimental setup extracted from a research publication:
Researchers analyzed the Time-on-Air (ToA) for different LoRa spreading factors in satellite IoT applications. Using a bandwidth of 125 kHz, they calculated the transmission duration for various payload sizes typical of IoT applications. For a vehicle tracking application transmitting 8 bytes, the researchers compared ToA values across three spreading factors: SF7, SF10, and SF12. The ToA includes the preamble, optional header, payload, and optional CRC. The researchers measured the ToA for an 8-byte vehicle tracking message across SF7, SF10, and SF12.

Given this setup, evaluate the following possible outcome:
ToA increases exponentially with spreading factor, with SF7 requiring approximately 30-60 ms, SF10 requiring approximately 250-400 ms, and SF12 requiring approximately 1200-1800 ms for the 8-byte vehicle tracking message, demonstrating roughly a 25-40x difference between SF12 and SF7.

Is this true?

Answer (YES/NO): YES